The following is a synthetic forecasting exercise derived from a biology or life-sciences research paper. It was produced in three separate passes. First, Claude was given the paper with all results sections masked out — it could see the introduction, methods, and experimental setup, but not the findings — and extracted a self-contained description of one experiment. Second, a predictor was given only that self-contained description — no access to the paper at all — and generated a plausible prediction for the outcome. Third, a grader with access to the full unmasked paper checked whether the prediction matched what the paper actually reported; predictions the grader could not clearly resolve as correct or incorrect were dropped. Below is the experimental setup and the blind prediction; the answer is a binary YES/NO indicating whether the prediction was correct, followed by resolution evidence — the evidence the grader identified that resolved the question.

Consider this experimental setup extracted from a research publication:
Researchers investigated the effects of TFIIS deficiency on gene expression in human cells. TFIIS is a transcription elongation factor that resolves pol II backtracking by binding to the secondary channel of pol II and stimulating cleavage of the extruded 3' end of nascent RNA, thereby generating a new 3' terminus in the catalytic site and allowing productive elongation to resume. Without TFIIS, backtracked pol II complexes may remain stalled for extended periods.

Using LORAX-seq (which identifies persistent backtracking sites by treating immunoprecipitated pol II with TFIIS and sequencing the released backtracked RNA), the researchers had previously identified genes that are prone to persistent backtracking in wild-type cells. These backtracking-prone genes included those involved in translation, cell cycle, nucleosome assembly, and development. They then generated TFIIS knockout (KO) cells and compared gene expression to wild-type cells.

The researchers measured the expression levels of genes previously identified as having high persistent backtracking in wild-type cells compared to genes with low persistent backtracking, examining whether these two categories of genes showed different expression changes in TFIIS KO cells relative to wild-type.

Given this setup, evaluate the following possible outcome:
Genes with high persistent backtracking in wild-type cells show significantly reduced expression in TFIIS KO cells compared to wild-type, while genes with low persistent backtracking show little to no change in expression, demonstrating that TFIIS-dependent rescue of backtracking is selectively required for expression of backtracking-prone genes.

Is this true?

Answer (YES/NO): YES